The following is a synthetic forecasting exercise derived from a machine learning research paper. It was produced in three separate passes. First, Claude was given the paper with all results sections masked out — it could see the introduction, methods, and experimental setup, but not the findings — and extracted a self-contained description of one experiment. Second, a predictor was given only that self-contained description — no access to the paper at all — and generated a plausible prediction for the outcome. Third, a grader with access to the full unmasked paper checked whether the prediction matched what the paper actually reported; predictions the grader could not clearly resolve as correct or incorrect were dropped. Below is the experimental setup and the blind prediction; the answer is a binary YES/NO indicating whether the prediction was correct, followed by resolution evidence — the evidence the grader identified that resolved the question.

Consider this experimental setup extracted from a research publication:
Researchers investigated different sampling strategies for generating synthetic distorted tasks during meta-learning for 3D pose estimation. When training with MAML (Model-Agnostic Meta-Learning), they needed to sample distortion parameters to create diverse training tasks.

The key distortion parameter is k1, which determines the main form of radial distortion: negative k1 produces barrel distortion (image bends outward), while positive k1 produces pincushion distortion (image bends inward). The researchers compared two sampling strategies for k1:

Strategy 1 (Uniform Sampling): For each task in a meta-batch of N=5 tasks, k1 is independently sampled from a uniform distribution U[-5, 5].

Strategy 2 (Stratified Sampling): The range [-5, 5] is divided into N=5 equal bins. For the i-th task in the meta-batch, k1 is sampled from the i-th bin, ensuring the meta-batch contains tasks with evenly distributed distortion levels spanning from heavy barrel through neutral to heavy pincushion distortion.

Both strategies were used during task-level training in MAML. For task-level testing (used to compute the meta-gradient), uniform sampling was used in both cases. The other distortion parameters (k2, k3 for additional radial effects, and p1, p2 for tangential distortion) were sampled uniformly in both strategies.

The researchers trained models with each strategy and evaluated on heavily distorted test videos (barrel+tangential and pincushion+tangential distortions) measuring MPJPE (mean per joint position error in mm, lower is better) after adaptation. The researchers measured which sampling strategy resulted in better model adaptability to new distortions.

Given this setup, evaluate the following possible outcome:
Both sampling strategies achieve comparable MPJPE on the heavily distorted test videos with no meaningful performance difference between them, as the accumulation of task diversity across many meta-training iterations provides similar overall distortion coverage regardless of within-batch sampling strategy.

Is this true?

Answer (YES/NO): NO